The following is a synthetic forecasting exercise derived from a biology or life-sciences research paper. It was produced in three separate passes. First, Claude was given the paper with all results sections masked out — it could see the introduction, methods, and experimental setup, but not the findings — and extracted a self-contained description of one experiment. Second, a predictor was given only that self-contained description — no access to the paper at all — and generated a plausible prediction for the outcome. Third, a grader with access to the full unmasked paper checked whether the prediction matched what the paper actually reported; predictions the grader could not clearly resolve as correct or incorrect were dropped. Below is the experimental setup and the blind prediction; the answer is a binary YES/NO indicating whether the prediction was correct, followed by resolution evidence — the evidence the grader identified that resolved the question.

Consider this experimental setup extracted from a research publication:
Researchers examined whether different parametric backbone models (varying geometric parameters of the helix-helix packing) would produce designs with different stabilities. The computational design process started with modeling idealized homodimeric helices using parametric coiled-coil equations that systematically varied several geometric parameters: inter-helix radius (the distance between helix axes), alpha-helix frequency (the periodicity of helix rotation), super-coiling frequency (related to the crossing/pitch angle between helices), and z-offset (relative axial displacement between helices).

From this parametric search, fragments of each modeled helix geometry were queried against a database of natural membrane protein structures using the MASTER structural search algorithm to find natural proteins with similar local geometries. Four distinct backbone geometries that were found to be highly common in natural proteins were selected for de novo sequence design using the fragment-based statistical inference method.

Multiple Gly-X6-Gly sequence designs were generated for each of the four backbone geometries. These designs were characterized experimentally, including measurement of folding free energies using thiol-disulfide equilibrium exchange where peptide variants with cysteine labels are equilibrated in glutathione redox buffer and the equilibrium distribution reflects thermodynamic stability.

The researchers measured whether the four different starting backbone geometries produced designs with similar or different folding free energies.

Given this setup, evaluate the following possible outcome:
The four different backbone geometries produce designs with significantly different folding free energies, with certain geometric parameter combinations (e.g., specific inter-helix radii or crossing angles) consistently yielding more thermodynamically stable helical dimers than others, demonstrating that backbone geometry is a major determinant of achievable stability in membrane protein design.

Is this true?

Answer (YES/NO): NO